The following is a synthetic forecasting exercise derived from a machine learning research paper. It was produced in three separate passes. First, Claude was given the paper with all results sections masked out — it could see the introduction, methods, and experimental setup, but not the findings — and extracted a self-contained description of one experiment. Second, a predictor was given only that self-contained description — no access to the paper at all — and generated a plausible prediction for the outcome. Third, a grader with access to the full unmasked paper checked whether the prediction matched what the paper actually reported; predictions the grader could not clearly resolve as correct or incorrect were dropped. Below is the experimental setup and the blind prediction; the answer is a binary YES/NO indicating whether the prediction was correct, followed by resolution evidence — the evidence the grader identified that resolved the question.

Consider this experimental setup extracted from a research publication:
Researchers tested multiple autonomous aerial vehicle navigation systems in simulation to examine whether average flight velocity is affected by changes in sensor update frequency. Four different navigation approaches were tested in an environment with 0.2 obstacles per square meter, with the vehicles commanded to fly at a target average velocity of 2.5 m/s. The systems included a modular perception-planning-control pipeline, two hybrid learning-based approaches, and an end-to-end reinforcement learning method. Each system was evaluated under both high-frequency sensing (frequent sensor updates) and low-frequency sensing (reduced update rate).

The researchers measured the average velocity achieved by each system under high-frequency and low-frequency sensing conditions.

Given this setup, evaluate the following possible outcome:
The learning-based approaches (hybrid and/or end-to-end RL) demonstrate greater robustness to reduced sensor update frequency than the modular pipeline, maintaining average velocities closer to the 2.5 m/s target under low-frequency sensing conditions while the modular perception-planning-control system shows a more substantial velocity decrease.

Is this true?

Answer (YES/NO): NO